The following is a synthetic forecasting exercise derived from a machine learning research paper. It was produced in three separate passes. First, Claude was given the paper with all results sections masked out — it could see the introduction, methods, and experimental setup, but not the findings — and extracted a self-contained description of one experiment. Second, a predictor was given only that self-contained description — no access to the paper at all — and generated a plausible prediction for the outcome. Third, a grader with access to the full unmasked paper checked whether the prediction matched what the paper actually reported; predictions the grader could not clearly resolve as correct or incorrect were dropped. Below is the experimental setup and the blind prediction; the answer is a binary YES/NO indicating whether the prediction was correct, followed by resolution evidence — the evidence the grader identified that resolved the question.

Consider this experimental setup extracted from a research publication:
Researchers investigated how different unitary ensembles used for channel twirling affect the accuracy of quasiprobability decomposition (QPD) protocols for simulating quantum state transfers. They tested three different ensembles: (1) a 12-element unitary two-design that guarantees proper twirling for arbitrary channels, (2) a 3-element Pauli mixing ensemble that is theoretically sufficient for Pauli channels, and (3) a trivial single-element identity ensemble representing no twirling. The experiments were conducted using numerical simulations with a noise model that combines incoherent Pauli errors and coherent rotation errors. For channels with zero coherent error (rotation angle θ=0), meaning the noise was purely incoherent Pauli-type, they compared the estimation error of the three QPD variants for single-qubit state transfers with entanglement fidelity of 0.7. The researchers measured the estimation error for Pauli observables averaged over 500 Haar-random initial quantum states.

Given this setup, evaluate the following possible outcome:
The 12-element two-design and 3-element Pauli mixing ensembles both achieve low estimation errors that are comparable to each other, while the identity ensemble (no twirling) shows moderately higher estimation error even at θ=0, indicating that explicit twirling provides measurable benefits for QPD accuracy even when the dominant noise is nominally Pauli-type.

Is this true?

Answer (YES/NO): YES